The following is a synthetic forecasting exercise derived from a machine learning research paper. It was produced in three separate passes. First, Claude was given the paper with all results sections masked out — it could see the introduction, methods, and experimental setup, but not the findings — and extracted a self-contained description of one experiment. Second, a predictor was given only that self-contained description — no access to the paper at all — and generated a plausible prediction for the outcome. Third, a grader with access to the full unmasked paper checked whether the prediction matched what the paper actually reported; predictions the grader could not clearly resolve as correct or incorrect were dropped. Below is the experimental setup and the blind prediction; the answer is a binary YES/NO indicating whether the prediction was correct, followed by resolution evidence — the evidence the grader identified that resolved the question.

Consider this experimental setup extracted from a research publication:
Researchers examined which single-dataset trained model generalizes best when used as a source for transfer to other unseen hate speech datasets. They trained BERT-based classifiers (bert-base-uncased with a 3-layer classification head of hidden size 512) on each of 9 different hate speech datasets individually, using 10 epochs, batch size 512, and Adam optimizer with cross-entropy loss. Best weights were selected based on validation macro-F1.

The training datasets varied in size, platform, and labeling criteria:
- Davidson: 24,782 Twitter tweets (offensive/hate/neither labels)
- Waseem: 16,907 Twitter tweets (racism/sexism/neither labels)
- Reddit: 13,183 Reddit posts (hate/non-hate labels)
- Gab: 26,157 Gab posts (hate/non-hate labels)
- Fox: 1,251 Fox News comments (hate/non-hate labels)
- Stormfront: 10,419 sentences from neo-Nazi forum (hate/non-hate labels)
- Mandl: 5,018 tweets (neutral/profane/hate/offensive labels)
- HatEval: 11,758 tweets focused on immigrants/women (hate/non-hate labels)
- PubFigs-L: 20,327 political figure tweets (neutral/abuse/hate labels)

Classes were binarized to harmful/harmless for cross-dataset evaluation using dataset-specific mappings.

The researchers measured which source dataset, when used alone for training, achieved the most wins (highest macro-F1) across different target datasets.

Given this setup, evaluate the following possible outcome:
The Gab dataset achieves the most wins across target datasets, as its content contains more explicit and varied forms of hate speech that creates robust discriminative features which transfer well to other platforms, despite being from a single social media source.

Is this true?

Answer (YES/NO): NO